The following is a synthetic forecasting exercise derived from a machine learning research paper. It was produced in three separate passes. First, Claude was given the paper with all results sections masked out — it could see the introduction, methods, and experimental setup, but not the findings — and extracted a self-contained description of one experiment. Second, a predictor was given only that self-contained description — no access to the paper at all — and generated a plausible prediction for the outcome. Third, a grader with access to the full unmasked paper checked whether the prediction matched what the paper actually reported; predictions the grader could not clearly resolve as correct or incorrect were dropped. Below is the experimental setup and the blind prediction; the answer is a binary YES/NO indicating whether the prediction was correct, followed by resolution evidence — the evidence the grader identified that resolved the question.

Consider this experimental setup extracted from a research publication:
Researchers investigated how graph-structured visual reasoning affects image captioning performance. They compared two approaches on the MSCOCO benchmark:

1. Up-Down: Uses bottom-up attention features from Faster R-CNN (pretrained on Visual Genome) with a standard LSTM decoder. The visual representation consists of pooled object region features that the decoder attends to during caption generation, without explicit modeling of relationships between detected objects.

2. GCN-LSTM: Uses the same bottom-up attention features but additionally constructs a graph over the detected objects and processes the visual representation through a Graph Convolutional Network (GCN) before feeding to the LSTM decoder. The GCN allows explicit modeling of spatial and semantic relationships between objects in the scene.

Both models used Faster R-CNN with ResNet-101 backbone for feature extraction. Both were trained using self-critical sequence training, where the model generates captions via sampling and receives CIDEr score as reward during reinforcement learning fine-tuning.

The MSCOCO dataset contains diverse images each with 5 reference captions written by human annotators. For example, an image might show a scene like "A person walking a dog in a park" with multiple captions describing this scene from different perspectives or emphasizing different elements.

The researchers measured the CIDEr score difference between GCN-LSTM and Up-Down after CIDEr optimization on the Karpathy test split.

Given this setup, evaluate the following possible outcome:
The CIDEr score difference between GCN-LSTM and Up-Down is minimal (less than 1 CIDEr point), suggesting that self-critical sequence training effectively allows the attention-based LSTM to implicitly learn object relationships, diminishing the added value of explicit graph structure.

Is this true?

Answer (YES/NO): NO